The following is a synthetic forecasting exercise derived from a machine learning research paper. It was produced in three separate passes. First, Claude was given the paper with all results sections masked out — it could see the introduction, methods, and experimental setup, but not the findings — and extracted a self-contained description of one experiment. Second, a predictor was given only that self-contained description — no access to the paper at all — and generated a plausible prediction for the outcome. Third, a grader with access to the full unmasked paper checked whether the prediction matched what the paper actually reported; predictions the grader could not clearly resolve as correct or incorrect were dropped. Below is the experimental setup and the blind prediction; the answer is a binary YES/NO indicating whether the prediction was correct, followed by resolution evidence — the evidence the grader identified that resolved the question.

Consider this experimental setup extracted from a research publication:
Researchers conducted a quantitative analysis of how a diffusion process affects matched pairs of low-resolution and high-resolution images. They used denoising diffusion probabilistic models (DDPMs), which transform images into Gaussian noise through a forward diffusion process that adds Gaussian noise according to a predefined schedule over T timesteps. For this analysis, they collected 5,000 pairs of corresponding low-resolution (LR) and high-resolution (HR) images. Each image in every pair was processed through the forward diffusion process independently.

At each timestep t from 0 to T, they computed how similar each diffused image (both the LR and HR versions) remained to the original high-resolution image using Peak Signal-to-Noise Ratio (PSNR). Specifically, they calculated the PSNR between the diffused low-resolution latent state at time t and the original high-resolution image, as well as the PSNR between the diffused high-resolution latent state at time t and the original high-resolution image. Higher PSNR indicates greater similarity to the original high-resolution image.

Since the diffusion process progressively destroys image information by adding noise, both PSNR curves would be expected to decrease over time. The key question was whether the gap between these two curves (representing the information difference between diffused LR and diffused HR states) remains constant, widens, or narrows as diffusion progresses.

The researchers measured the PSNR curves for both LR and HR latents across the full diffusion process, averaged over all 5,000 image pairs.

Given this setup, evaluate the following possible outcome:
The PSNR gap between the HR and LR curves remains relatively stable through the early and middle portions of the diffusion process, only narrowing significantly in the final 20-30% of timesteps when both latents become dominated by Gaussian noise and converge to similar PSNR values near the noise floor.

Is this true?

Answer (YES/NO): NO